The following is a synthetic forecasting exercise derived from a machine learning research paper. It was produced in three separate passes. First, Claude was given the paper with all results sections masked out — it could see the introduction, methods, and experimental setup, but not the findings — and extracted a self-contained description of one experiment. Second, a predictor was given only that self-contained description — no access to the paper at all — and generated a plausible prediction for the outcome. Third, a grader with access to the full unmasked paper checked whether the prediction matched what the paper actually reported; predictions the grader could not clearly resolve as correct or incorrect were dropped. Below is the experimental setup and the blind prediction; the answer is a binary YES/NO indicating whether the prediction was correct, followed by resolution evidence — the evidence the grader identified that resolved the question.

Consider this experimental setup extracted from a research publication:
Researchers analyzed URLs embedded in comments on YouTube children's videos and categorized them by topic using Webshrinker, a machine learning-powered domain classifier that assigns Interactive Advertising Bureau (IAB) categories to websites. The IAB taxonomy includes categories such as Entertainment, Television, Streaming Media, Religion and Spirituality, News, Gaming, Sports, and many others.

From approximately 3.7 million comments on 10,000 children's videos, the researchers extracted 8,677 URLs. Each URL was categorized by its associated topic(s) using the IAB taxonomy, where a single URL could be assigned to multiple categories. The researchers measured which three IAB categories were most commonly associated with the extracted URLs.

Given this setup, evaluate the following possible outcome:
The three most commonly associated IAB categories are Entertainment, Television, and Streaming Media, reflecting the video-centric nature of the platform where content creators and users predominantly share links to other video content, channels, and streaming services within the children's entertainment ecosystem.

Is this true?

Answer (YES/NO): YES